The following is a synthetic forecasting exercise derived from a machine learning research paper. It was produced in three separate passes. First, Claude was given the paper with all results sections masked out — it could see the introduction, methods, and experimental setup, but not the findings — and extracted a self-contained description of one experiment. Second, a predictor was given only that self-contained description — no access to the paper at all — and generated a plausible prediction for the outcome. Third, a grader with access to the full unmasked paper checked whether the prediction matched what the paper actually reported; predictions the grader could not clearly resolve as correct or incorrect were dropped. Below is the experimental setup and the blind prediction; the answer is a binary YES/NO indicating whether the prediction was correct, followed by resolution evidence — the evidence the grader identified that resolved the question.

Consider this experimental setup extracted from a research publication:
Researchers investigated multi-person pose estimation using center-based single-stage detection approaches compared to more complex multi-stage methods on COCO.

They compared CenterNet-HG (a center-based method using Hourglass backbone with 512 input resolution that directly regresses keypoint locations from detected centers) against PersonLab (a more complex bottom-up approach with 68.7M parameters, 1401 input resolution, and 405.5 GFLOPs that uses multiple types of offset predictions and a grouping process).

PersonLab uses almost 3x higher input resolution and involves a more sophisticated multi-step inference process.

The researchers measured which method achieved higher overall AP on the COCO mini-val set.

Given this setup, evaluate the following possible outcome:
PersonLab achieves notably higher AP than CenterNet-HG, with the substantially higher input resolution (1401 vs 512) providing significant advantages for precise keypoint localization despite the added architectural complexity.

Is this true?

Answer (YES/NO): YES